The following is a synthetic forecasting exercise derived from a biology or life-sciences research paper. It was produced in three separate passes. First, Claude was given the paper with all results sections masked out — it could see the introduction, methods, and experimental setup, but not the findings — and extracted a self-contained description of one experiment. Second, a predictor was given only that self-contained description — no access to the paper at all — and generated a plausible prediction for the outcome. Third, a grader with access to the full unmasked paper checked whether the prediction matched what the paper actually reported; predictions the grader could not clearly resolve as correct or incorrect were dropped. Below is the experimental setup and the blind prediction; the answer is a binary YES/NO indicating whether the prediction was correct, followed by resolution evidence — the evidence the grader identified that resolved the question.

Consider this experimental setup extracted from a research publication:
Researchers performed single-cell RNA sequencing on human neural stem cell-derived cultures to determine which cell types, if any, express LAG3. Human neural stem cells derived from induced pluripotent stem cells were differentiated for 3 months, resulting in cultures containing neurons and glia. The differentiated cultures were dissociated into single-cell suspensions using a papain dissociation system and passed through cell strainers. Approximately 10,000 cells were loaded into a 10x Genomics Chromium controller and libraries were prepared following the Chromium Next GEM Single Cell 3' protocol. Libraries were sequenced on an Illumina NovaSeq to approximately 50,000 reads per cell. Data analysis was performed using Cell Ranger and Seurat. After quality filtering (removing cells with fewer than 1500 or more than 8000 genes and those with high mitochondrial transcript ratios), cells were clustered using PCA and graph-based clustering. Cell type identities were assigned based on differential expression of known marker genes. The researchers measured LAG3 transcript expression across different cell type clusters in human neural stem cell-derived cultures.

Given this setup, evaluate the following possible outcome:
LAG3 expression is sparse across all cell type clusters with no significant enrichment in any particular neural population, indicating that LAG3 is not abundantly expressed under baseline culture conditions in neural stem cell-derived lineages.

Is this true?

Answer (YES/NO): YES